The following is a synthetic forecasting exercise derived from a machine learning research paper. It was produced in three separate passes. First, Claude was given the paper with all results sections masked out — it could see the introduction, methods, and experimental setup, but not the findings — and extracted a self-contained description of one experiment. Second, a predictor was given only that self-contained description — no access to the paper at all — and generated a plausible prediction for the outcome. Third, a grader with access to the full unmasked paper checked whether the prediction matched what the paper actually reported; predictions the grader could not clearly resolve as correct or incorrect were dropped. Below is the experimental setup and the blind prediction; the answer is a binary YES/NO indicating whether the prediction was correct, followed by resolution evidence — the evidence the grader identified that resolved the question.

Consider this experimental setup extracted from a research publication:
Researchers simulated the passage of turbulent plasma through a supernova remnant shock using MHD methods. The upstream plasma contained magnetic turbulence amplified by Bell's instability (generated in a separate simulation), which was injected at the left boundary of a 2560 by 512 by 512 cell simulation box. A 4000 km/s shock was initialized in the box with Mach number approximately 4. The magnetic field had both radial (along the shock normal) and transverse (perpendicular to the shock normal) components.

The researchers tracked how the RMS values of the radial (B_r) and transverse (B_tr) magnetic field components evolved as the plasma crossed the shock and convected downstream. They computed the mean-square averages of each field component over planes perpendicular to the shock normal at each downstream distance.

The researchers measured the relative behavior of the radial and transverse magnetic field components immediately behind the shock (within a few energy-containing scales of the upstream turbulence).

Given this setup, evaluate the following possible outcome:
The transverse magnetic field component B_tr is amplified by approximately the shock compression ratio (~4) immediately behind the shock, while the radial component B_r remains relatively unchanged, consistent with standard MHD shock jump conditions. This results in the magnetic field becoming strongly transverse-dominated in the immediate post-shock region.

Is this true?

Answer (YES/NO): NO